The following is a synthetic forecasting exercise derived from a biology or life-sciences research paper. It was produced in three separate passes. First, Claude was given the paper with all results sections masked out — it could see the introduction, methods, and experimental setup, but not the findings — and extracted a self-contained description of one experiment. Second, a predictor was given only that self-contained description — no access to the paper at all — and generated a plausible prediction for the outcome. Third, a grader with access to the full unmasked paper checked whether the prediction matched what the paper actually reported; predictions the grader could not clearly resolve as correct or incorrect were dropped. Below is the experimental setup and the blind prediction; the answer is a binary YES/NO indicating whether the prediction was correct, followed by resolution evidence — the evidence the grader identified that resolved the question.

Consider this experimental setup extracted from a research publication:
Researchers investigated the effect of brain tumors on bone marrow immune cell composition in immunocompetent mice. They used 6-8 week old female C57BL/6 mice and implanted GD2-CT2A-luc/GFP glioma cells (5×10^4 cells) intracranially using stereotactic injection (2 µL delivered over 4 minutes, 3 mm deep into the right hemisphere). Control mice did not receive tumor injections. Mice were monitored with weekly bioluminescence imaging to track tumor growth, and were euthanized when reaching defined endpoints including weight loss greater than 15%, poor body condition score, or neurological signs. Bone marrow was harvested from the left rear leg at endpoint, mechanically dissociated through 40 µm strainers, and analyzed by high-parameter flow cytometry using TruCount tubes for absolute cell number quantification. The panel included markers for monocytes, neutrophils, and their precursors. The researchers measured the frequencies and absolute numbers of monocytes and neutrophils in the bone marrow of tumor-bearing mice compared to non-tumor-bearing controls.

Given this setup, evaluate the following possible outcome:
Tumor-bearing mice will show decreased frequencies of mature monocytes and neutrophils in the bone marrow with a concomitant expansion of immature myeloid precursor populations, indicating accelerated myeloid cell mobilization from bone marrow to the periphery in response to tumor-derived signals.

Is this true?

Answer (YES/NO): NO